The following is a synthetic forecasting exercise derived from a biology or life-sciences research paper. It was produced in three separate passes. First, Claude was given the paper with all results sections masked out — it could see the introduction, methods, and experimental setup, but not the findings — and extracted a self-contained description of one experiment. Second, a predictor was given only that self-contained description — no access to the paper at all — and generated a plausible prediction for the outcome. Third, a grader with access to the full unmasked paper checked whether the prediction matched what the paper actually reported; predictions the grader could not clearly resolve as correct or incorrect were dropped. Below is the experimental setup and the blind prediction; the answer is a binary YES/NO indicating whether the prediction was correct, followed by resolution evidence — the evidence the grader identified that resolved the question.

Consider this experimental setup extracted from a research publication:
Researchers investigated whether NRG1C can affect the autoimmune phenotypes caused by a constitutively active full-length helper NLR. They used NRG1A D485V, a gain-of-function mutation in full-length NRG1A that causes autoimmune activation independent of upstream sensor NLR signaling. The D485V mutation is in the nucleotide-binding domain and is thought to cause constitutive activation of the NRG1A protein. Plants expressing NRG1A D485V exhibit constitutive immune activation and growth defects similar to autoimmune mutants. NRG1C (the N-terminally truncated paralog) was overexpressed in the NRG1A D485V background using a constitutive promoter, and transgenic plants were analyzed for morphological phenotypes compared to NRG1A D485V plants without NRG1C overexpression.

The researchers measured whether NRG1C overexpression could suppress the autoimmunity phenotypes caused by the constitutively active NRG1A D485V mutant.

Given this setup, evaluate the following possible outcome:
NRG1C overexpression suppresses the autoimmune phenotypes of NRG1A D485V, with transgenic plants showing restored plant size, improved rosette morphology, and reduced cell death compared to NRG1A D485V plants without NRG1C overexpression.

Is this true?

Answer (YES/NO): YES